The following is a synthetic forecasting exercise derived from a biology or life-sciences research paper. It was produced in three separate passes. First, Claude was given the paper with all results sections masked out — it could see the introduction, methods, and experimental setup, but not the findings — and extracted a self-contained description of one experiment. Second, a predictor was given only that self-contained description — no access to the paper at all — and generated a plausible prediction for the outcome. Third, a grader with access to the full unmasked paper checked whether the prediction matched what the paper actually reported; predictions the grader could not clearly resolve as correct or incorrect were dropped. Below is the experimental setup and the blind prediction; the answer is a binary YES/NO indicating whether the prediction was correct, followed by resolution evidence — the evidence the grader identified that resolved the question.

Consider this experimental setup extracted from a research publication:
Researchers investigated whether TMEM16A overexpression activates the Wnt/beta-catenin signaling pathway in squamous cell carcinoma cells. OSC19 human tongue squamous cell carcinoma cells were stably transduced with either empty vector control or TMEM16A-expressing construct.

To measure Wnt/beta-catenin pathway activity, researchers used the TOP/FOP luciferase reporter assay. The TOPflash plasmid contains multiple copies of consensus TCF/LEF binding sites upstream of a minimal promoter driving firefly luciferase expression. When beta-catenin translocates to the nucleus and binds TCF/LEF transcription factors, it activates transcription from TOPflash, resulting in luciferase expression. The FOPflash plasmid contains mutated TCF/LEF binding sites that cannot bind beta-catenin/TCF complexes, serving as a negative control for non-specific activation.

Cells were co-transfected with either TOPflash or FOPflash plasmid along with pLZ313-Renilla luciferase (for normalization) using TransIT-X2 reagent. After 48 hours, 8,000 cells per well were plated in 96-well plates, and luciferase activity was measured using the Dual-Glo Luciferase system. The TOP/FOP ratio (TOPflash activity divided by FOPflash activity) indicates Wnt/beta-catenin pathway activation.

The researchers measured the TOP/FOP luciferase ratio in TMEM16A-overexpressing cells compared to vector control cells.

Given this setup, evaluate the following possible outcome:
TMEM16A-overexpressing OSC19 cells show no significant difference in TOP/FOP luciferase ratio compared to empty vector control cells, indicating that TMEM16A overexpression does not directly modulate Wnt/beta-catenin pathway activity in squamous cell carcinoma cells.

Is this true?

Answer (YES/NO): NO